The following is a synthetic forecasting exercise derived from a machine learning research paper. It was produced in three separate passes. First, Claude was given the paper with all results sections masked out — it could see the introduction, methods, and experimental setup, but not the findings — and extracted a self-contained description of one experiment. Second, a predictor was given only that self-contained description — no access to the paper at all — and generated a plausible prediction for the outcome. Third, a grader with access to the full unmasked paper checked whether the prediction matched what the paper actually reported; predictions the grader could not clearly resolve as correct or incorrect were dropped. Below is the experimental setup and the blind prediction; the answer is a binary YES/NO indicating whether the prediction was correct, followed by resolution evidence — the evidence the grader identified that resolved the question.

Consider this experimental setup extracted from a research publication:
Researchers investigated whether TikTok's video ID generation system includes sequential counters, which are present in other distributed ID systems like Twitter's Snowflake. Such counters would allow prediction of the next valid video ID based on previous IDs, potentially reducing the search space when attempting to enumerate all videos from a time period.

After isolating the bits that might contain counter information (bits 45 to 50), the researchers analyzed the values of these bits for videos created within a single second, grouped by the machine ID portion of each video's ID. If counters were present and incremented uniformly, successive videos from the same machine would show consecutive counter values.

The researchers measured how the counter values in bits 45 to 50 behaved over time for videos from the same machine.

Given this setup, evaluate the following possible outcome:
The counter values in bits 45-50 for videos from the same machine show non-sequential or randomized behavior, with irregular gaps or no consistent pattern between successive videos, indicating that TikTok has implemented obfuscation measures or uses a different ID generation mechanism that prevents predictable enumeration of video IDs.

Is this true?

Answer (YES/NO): NO